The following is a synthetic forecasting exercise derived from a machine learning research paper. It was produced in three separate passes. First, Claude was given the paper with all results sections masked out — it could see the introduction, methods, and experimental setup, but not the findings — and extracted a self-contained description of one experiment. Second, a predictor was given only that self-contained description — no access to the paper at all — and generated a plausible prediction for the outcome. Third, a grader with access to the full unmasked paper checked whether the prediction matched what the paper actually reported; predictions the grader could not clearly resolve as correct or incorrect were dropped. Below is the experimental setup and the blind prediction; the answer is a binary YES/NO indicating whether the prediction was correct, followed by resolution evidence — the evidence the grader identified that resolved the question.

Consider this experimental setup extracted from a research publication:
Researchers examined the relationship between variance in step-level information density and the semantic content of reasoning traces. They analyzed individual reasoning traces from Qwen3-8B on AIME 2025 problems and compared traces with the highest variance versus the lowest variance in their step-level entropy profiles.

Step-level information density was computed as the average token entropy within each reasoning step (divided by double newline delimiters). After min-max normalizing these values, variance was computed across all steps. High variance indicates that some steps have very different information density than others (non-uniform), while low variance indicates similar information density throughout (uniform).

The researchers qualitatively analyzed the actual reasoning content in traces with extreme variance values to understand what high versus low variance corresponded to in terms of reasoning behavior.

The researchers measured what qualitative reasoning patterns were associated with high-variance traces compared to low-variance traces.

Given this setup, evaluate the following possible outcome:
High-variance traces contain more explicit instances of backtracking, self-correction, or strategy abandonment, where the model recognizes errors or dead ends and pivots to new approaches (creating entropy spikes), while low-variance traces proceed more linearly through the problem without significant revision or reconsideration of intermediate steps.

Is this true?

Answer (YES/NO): NO